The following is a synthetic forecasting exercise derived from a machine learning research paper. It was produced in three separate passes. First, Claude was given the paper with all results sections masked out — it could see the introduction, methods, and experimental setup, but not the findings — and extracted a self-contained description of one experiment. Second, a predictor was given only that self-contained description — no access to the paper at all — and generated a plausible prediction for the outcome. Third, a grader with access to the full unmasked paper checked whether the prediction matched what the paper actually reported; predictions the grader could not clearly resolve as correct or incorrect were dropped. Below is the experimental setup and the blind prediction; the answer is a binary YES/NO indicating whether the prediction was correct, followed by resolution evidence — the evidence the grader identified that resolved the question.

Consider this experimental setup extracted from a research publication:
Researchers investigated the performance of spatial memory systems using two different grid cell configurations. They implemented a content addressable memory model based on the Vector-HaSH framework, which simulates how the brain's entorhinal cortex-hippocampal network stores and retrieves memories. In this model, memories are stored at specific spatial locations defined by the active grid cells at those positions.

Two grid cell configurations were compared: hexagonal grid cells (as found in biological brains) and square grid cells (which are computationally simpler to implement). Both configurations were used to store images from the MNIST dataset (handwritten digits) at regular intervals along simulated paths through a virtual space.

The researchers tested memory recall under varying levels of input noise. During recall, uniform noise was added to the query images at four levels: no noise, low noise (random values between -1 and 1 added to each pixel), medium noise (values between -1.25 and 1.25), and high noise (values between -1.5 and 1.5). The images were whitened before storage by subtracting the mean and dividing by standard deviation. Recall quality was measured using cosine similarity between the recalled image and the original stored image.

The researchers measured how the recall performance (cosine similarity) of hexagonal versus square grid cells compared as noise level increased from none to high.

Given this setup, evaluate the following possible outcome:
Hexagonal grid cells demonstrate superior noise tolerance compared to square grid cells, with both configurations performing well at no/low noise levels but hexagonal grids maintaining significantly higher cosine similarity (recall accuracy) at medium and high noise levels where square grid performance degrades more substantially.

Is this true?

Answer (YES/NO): NO